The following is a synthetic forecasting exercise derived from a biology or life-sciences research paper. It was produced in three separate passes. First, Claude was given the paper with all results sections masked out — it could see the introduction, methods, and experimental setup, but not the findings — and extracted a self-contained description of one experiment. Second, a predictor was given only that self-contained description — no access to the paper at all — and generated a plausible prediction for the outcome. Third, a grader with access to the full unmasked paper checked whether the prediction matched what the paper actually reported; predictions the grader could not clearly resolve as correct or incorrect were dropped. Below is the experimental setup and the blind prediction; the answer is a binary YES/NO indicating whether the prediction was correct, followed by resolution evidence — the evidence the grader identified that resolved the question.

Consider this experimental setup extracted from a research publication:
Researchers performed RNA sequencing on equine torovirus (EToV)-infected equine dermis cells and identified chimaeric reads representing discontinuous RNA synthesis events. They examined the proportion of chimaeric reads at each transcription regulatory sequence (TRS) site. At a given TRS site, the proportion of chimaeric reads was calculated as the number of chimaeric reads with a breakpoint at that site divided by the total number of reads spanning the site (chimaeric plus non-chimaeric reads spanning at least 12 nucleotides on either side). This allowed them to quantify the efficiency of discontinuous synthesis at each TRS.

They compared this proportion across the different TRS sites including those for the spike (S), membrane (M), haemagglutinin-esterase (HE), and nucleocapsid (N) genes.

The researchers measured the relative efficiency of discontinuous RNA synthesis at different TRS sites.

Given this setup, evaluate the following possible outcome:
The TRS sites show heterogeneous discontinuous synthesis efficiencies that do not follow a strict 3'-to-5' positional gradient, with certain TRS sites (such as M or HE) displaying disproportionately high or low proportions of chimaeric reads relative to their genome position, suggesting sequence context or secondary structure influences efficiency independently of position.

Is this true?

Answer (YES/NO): YES